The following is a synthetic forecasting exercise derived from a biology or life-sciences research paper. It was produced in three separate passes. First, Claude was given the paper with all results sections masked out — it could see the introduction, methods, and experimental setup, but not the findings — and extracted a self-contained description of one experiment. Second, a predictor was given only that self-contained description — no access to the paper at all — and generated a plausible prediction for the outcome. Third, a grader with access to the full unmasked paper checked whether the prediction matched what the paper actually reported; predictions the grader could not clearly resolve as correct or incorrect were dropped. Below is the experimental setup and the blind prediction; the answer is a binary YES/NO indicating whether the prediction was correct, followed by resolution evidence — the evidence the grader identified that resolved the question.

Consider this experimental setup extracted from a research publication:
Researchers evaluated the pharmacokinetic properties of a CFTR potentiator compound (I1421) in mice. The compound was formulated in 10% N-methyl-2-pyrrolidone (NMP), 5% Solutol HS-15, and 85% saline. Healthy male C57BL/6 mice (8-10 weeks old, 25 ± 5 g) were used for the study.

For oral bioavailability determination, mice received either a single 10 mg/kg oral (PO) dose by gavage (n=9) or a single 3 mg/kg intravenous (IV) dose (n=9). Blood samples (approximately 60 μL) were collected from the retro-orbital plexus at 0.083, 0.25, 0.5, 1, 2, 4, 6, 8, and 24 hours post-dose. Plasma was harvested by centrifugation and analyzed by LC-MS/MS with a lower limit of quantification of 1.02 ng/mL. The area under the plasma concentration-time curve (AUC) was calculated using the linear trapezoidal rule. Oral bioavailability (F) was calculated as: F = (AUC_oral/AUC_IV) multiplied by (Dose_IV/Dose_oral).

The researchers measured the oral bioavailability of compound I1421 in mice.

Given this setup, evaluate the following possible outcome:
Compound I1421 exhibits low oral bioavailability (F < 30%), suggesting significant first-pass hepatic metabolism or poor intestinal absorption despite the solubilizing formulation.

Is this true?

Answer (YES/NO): NO